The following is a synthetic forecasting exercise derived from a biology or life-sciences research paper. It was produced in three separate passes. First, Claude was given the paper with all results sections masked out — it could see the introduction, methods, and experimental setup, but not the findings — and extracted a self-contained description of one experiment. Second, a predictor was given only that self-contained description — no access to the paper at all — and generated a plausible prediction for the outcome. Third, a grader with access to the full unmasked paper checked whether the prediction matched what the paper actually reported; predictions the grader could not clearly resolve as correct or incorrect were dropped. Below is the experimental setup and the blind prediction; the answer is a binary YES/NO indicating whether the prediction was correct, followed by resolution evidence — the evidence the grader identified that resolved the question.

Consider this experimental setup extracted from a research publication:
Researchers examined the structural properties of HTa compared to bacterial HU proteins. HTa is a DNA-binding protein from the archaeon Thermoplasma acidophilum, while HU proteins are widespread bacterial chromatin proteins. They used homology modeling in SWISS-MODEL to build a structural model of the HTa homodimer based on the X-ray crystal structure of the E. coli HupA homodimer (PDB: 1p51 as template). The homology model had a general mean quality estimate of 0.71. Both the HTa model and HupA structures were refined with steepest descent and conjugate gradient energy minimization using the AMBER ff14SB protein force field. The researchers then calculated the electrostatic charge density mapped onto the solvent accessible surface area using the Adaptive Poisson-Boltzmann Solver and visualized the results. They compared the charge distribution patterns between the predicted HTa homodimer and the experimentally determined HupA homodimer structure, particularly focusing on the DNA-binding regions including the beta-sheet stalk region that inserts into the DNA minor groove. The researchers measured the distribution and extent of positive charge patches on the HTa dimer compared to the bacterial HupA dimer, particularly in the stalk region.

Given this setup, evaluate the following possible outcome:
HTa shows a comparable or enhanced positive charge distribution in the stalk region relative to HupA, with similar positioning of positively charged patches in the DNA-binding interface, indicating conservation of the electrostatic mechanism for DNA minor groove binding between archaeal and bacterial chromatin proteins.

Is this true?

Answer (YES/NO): YES